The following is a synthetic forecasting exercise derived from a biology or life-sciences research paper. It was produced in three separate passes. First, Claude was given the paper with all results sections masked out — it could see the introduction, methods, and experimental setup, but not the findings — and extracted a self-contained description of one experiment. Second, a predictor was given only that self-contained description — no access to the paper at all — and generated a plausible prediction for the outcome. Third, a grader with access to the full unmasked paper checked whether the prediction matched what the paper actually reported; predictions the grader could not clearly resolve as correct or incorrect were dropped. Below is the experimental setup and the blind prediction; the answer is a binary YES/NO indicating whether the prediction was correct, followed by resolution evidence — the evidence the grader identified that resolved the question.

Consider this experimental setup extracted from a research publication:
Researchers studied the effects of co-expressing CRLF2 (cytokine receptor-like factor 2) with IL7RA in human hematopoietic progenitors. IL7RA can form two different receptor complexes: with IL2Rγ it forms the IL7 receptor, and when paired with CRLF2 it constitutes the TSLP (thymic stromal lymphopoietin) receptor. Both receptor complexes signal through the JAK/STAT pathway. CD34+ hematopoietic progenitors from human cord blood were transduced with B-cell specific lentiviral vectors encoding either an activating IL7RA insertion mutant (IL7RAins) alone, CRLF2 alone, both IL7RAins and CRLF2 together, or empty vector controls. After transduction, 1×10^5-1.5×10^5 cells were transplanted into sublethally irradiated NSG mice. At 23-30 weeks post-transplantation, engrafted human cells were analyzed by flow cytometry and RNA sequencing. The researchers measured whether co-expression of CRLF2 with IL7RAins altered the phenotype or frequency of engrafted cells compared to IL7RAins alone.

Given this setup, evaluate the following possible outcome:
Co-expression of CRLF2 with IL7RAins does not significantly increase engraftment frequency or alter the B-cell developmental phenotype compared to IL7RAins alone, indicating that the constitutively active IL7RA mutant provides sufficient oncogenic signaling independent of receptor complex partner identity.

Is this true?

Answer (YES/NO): NO